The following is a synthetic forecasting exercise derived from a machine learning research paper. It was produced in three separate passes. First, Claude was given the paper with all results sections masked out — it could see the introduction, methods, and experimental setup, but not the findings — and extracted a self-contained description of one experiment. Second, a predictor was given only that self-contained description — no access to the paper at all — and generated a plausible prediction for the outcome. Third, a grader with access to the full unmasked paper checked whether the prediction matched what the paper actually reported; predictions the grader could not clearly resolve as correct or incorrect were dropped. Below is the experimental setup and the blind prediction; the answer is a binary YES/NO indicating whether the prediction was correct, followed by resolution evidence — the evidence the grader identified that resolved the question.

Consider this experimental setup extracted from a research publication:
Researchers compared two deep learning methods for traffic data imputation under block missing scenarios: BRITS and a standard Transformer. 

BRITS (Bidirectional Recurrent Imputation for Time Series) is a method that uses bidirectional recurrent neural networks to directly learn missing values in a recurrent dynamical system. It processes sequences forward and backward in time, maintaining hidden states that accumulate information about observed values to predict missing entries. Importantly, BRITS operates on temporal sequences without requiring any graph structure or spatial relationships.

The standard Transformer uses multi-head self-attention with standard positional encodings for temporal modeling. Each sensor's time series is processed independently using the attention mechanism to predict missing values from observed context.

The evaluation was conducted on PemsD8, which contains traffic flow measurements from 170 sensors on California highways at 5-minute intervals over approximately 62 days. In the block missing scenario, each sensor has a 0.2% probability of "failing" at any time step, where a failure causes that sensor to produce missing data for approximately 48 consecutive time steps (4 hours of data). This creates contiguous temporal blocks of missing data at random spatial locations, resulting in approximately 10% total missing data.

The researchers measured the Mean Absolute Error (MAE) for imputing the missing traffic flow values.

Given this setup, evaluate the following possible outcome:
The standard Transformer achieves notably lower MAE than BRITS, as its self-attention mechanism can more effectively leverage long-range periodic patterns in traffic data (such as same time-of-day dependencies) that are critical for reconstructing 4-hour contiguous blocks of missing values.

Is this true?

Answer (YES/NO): NO